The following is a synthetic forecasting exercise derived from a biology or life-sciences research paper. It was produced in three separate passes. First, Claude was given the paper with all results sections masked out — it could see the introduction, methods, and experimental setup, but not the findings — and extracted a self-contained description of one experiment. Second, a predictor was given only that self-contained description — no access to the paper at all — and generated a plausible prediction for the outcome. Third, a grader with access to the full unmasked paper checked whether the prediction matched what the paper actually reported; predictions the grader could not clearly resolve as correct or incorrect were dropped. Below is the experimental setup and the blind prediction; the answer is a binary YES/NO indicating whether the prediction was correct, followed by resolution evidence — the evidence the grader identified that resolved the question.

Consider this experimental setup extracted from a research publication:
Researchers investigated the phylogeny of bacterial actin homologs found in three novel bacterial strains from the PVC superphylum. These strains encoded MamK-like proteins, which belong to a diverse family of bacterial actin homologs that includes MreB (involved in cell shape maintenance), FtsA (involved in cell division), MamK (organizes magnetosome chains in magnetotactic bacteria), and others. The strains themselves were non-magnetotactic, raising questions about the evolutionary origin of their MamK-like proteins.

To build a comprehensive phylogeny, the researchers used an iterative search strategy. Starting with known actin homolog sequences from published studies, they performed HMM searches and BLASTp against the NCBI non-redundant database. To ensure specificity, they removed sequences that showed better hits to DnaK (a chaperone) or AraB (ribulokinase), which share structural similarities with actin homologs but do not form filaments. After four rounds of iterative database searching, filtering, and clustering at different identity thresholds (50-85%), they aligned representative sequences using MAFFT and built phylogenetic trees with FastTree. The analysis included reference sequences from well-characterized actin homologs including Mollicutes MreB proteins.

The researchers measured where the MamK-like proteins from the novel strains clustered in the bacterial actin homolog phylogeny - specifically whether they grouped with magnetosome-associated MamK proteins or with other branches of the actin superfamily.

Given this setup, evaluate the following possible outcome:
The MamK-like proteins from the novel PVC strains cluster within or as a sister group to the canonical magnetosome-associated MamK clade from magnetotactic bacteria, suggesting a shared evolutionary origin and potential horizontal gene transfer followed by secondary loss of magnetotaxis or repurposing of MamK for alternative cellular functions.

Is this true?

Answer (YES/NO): YES